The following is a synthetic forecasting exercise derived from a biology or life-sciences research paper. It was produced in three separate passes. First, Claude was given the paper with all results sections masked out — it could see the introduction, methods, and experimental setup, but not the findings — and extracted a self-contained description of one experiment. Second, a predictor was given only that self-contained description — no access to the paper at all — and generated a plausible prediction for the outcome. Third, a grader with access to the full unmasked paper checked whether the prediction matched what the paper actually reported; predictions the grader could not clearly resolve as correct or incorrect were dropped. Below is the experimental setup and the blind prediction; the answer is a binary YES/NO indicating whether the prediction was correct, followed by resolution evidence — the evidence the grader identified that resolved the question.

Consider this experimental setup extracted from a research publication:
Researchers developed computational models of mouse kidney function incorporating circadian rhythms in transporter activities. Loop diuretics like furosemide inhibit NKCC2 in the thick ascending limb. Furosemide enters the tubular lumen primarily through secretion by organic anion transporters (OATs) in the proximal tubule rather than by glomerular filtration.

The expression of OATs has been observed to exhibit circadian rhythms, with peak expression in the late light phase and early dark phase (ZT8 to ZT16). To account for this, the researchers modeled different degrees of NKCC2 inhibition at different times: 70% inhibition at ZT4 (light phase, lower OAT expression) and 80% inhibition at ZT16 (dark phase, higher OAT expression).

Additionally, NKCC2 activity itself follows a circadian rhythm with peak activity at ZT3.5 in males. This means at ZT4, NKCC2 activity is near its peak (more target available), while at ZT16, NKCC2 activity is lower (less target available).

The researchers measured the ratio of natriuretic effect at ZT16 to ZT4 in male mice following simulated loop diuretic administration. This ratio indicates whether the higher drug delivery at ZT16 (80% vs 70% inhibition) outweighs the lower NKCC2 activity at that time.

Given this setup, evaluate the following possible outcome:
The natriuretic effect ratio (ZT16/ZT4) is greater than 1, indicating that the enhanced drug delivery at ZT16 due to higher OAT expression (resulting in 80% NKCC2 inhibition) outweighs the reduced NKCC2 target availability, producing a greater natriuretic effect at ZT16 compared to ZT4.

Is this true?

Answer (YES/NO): YES